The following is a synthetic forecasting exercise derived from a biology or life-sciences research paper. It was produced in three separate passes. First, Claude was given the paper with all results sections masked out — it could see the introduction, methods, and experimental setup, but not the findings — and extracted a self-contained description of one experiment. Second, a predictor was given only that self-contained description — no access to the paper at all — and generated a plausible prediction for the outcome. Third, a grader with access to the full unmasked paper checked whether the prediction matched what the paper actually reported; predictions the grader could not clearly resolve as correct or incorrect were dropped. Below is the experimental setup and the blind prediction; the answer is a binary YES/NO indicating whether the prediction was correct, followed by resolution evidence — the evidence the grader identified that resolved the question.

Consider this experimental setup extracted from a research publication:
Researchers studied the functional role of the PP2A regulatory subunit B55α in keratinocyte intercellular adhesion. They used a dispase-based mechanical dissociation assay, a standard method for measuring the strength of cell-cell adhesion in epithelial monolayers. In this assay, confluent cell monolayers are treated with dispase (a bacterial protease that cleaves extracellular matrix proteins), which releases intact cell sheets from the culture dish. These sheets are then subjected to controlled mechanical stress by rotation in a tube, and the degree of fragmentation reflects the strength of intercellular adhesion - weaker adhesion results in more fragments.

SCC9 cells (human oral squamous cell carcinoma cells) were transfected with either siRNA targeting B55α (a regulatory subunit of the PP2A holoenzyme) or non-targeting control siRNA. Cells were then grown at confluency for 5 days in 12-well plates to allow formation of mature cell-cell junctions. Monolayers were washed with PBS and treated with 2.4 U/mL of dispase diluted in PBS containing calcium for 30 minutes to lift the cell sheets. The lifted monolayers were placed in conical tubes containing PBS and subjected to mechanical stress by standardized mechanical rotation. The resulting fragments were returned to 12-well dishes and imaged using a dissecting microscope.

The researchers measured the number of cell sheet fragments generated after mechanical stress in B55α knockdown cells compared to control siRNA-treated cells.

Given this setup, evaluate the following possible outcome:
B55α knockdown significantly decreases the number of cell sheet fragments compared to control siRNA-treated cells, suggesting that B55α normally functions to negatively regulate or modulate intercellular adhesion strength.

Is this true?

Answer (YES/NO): NO